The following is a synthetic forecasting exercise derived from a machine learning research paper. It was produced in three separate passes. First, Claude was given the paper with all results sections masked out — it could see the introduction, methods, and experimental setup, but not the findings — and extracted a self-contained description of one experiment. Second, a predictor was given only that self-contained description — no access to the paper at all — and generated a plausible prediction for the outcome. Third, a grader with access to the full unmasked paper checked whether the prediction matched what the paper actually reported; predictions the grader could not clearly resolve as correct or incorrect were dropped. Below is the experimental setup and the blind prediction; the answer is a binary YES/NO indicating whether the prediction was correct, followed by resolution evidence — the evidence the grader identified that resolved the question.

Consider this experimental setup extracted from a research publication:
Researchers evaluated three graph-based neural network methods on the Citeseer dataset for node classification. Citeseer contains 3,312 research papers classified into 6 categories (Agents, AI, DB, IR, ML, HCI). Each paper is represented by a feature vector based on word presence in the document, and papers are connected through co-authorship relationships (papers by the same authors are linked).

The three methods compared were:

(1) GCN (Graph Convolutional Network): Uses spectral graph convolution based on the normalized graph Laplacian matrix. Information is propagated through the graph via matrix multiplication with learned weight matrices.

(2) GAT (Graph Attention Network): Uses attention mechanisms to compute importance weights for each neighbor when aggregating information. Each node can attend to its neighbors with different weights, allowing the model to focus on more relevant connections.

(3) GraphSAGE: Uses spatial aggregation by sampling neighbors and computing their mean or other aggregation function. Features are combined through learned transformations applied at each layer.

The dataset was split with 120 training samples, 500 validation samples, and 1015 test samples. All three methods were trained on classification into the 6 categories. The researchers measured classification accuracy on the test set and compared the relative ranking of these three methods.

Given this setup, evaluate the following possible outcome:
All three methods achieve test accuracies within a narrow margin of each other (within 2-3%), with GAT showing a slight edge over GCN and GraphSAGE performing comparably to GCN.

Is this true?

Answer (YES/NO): NO